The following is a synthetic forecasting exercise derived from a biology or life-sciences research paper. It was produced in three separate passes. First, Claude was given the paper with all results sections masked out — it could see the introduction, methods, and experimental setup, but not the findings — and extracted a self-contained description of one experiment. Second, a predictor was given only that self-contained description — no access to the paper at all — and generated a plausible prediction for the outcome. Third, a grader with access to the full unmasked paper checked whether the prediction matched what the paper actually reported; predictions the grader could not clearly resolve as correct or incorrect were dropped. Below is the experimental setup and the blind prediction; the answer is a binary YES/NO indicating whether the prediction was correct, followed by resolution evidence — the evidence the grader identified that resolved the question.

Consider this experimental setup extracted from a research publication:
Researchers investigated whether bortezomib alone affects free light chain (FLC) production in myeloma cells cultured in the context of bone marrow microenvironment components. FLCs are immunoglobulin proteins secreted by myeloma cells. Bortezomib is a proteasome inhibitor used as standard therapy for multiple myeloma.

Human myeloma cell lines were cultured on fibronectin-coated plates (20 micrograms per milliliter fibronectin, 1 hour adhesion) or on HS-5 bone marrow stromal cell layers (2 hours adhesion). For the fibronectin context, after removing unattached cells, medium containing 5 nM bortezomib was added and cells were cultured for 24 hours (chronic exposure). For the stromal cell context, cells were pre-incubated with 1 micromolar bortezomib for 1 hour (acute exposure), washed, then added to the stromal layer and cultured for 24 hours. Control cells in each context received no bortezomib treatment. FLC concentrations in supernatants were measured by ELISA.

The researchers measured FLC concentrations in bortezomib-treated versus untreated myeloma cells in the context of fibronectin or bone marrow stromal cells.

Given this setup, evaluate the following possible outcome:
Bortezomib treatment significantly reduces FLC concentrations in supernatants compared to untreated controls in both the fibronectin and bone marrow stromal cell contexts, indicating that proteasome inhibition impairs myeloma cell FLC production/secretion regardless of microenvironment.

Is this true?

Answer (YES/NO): NO